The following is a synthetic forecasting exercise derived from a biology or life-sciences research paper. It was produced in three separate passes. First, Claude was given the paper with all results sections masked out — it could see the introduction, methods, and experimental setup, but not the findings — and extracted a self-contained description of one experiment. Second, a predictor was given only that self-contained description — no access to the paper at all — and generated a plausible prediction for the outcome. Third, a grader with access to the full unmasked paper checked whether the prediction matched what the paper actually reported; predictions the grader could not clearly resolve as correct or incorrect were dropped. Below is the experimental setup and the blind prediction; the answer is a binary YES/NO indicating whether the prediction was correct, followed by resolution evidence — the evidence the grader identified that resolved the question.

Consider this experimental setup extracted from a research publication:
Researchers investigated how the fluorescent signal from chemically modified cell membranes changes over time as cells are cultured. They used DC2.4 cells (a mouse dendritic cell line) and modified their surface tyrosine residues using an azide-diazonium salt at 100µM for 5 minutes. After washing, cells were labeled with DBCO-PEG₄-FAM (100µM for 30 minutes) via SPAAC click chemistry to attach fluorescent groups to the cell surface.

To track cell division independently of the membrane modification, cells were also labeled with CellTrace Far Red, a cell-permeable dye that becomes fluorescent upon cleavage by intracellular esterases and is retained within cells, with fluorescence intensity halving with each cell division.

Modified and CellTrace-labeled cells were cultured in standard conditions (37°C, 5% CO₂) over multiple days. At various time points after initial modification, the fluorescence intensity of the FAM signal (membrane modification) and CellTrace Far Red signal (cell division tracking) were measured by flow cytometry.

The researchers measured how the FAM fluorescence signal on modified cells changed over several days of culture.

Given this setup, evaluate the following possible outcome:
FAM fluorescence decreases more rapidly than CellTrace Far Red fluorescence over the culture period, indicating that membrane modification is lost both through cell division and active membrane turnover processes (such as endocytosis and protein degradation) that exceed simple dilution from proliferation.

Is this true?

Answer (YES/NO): NO